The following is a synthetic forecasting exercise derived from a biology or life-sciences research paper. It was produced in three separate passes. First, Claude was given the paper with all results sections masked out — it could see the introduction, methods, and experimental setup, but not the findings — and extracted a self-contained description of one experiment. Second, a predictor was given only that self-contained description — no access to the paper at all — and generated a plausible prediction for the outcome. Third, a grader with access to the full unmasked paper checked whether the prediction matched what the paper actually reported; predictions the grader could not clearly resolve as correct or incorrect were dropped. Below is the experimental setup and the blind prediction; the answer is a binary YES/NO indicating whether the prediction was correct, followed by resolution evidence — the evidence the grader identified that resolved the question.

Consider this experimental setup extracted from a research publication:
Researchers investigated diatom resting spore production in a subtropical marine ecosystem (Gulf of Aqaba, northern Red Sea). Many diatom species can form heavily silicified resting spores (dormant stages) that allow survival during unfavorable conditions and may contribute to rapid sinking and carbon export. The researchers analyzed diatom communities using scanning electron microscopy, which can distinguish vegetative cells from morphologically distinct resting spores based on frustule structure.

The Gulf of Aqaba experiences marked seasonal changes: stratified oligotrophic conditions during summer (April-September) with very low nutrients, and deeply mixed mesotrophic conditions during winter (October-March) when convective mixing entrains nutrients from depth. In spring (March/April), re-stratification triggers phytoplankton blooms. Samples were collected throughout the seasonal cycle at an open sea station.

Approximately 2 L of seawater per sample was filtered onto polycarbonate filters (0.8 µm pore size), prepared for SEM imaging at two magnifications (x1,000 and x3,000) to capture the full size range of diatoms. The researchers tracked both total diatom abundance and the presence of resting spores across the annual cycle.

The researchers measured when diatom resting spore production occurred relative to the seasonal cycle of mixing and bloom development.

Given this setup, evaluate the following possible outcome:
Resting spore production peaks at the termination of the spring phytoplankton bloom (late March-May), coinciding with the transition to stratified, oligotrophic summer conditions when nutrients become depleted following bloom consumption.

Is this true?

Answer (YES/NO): NO